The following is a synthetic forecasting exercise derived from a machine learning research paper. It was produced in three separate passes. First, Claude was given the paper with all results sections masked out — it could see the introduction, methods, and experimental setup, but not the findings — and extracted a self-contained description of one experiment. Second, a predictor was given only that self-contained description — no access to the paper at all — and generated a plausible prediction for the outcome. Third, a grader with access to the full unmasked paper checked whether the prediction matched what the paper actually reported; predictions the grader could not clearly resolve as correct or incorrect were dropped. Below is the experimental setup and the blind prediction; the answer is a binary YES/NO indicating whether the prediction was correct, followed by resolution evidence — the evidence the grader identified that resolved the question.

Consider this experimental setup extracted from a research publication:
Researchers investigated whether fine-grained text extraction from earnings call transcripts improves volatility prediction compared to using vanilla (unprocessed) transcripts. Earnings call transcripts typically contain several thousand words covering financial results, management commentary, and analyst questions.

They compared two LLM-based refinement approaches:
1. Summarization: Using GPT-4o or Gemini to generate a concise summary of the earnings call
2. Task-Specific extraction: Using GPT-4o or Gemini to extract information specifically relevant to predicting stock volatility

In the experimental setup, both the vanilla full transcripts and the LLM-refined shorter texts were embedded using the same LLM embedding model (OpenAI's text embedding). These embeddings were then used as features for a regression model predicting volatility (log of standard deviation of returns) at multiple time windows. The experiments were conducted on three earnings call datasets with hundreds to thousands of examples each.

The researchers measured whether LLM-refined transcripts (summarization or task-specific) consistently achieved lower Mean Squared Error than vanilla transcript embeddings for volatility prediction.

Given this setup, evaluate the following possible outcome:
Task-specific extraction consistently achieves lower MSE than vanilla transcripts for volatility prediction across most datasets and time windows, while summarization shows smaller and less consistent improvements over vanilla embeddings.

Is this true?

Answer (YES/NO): NO